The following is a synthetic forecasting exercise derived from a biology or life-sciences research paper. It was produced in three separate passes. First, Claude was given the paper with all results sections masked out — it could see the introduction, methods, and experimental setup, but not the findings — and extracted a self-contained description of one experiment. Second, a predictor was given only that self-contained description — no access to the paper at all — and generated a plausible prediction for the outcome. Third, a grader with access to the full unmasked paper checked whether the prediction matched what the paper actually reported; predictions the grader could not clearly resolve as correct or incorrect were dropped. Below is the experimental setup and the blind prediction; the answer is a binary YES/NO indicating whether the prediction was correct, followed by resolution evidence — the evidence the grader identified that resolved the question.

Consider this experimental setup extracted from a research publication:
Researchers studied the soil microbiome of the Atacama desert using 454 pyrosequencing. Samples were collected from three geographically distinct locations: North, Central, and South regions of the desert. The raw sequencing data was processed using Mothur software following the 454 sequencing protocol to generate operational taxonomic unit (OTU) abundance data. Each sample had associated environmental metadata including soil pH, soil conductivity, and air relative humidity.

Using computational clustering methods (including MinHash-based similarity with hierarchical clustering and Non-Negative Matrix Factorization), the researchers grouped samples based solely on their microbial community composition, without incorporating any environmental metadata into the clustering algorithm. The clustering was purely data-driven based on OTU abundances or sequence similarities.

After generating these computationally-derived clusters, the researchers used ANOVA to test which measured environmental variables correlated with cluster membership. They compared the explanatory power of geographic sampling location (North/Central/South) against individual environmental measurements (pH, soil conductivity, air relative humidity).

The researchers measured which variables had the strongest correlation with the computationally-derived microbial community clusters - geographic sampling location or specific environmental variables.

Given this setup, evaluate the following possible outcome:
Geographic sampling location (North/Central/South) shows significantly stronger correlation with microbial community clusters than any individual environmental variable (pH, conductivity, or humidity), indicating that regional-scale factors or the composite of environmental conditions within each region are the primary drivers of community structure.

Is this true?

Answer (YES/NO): NO